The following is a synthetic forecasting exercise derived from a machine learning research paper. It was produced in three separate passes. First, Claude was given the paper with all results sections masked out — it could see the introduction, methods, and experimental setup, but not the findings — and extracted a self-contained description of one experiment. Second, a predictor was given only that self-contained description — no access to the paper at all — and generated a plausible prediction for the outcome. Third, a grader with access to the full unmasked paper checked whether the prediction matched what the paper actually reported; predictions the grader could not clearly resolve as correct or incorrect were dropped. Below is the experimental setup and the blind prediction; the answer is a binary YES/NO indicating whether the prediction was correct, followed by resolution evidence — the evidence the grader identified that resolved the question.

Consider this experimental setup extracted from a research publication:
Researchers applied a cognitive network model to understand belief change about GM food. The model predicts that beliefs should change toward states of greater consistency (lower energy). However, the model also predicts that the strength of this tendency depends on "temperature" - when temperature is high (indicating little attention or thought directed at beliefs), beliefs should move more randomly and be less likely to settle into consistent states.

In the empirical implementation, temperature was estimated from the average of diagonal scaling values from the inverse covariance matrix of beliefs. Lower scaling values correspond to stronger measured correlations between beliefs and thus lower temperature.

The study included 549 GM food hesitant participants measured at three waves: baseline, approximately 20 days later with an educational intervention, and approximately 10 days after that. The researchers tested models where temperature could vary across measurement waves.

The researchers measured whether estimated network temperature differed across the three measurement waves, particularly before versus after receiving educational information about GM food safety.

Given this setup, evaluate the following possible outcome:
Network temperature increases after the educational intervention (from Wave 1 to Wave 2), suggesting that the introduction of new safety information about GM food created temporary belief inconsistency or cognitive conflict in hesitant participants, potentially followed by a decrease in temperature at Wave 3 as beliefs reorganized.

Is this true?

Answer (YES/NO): NO